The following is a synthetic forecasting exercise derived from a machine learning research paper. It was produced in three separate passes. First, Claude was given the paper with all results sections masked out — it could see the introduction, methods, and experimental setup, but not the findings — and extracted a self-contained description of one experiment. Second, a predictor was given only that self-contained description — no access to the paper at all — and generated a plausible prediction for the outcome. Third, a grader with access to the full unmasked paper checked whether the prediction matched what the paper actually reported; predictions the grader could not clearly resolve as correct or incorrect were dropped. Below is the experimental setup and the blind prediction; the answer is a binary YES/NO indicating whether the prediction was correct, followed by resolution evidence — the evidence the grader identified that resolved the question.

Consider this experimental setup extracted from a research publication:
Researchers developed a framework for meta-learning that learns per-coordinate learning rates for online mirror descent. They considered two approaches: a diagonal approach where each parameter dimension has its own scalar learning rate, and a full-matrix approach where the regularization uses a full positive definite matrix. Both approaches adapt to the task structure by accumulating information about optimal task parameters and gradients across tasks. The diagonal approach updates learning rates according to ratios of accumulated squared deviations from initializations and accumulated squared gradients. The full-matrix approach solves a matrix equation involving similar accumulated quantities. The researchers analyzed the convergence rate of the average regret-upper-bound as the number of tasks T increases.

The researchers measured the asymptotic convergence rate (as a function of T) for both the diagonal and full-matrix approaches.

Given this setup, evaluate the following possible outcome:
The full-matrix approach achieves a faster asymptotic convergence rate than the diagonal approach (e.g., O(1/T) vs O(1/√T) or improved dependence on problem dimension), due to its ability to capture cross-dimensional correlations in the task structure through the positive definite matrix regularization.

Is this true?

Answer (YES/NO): NO